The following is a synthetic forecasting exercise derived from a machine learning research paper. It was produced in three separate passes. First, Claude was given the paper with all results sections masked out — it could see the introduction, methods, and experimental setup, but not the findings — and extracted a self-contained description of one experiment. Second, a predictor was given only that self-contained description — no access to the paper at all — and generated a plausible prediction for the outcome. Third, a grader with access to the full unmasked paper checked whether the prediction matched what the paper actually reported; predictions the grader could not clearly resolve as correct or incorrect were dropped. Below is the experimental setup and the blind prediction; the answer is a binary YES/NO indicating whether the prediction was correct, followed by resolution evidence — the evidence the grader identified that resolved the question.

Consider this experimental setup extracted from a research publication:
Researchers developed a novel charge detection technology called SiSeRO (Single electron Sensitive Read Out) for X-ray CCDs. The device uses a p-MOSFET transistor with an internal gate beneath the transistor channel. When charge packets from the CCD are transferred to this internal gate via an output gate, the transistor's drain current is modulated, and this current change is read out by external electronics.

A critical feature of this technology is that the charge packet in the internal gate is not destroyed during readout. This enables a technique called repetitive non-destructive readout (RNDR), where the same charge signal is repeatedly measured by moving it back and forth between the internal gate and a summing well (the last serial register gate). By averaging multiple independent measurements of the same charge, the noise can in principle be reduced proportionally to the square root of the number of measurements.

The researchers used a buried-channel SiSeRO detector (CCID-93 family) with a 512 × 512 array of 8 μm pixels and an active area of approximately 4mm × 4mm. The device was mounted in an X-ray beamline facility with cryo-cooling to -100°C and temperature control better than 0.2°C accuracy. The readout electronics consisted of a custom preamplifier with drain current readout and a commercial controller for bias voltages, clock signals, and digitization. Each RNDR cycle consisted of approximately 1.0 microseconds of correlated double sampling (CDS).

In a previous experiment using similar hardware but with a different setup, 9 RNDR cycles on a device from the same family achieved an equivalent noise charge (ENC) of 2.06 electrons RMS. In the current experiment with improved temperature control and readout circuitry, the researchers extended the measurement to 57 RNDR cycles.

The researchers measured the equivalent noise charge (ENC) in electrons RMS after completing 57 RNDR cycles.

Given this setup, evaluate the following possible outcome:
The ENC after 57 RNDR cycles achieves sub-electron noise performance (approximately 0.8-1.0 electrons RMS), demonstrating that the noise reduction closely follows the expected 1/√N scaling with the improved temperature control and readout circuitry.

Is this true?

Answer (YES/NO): NO